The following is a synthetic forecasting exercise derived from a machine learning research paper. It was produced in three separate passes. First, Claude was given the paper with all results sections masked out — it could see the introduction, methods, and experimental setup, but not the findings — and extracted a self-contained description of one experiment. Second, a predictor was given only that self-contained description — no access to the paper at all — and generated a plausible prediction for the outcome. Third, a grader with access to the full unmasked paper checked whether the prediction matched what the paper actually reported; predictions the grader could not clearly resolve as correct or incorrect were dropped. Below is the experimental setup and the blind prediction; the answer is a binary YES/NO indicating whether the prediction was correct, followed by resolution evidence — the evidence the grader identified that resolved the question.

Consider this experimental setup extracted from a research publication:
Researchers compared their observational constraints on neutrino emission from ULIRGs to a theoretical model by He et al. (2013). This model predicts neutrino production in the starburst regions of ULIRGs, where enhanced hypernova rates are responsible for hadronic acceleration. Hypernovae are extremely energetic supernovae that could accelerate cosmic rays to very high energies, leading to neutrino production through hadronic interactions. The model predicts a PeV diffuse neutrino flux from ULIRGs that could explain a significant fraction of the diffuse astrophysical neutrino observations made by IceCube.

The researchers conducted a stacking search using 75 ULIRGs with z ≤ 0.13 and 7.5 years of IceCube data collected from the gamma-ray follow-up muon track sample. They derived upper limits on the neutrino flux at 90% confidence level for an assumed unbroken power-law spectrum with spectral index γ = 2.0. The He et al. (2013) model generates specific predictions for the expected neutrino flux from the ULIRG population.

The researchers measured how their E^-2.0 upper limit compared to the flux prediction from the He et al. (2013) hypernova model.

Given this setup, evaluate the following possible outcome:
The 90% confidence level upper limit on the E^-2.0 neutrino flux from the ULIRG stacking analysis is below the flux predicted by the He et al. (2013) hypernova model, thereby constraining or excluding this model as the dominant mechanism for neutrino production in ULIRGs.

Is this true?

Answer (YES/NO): NO